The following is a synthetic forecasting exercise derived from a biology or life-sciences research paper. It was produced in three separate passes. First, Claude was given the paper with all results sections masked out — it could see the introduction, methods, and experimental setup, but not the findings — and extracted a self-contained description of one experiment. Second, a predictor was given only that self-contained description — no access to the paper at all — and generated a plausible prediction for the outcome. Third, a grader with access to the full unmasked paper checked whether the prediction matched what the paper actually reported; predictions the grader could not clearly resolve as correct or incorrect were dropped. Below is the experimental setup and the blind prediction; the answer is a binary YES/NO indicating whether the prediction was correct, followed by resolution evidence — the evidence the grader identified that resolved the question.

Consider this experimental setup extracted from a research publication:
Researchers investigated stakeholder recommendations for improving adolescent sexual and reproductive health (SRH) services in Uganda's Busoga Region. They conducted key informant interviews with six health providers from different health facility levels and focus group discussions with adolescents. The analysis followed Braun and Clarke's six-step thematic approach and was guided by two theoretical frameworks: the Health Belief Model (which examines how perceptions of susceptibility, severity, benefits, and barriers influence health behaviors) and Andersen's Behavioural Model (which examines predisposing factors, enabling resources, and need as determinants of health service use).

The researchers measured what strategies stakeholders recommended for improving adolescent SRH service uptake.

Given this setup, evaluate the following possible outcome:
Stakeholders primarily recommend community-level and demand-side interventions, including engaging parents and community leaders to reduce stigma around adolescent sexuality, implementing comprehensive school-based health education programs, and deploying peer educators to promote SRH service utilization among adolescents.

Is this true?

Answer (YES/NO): NO